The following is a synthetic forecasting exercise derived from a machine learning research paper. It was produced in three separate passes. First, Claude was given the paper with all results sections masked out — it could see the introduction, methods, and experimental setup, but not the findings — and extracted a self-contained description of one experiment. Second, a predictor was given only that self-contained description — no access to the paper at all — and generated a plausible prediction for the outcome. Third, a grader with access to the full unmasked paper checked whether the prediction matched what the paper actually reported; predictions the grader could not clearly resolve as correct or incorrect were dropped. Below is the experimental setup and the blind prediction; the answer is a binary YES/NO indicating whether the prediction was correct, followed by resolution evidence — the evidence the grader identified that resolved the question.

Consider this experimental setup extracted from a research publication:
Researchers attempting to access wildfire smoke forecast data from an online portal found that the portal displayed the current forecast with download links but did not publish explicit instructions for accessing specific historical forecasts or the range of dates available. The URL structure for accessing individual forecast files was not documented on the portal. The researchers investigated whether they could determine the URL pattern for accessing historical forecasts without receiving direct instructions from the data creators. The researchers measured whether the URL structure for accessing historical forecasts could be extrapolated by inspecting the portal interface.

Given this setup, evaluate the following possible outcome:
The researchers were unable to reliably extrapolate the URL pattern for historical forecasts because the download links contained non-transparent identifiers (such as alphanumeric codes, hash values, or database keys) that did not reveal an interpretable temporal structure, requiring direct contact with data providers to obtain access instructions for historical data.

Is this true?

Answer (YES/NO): NO